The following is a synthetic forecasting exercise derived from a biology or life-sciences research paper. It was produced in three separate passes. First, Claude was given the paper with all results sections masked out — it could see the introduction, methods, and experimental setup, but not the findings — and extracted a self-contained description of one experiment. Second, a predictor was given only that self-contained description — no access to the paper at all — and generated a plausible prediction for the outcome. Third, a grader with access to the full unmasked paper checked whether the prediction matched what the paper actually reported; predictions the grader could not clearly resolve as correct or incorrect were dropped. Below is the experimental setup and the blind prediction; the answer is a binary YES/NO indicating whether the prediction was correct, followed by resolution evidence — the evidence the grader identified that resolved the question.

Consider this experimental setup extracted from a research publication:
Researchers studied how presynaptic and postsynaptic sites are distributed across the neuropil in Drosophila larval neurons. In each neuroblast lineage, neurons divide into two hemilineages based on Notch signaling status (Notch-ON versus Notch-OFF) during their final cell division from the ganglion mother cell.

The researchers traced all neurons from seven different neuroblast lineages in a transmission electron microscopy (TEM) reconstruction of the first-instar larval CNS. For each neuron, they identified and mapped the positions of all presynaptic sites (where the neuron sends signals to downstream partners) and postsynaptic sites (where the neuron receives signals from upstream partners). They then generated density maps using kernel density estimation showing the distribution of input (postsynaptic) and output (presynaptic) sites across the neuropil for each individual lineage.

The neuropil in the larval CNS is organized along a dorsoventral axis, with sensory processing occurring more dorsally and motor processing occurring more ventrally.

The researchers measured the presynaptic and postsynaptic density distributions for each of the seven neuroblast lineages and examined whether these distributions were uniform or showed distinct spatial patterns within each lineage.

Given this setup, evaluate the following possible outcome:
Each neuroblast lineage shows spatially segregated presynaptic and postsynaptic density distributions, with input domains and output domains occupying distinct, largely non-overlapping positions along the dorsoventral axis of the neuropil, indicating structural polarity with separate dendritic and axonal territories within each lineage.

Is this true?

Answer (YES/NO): NO